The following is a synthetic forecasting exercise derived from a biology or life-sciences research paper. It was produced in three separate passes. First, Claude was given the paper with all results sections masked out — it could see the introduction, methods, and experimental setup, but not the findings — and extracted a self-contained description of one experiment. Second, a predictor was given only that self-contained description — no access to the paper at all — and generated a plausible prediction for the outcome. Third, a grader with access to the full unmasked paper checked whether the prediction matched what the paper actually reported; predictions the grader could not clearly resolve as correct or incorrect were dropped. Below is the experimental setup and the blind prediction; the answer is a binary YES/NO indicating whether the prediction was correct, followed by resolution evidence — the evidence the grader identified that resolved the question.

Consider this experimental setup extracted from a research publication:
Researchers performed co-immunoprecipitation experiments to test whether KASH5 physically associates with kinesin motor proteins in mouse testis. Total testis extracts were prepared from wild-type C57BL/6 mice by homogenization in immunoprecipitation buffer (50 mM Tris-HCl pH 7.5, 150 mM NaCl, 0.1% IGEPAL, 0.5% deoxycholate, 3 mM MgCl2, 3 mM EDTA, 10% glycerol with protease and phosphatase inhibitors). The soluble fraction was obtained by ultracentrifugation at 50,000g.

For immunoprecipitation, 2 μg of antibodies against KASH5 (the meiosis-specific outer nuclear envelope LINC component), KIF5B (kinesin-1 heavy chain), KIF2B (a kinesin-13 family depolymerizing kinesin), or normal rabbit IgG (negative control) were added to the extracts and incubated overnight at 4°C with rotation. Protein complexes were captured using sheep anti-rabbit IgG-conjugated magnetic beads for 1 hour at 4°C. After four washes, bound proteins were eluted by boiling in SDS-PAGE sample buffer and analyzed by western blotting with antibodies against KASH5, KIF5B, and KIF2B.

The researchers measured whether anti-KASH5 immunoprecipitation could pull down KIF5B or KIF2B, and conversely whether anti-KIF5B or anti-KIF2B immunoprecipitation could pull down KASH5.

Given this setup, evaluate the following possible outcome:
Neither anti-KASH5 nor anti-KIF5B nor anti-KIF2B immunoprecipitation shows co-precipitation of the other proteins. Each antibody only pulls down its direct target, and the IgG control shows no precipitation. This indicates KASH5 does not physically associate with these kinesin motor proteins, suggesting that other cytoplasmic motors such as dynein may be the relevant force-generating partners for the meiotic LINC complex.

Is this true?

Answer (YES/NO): NO